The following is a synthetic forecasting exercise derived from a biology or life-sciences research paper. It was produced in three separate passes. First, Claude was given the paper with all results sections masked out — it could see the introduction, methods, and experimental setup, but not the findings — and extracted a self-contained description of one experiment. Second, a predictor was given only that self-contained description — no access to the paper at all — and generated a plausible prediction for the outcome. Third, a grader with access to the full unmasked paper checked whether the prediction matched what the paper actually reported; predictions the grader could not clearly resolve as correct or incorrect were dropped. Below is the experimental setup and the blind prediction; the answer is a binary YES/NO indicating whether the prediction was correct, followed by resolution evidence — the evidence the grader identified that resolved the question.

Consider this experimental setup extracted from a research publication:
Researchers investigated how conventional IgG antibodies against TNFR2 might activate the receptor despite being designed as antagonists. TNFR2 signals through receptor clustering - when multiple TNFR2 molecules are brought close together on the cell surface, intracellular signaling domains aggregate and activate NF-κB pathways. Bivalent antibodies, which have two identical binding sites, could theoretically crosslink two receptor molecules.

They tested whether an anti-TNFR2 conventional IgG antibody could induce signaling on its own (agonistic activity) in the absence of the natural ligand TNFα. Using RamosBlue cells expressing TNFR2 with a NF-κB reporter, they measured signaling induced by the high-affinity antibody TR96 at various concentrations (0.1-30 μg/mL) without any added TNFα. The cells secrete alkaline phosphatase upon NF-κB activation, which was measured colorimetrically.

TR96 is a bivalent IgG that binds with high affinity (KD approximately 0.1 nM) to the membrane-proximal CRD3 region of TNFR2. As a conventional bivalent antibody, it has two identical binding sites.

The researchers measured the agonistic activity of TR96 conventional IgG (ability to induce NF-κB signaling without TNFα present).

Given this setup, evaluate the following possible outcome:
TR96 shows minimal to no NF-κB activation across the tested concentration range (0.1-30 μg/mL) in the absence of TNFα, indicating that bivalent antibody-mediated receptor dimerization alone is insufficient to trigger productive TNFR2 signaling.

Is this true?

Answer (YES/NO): NO